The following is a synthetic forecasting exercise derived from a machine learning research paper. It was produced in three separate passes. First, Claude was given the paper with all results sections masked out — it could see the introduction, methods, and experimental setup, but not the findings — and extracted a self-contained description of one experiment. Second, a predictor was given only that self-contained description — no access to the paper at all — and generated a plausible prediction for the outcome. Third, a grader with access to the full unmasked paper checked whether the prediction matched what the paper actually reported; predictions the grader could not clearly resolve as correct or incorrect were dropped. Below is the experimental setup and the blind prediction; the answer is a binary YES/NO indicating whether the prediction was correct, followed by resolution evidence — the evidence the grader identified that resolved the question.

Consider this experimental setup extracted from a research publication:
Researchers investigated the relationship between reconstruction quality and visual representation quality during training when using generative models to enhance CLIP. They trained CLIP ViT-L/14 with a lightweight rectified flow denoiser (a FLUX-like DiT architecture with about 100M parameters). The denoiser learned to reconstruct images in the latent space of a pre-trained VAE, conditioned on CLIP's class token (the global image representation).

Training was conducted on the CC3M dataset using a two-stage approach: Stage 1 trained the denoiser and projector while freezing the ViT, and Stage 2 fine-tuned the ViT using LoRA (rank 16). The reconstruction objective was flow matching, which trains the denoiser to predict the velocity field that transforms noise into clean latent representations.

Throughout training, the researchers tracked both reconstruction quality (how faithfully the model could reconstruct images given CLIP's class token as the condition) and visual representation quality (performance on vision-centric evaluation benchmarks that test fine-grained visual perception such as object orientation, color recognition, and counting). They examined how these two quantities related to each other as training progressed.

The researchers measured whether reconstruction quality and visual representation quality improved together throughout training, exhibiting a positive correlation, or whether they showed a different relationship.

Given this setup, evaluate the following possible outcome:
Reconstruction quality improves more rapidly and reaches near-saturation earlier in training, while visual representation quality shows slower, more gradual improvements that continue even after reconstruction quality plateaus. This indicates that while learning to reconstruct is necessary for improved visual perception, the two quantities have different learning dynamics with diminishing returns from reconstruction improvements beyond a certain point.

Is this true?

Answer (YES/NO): NO